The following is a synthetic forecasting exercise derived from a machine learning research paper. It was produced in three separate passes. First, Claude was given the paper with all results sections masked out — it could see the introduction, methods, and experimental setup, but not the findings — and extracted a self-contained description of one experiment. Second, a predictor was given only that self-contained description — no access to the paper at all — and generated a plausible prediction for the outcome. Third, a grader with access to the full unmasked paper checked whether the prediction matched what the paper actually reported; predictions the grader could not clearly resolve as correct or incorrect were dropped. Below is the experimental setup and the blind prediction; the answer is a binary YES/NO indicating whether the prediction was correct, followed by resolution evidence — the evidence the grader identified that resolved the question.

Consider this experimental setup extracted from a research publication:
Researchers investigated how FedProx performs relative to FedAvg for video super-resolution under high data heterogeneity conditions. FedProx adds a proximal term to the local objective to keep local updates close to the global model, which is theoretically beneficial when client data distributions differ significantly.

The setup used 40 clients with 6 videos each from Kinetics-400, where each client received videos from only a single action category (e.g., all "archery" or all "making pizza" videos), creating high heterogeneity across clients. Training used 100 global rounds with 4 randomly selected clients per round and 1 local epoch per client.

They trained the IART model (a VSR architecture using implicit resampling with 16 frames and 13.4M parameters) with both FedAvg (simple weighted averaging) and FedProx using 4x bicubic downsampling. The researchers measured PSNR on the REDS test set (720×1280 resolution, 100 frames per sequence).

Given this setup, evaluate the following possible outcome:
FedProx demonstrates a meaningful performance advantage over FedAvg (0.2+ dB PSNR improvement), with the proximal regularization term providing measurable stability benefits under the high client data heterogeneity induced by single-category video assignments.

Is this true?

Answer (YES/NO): NO